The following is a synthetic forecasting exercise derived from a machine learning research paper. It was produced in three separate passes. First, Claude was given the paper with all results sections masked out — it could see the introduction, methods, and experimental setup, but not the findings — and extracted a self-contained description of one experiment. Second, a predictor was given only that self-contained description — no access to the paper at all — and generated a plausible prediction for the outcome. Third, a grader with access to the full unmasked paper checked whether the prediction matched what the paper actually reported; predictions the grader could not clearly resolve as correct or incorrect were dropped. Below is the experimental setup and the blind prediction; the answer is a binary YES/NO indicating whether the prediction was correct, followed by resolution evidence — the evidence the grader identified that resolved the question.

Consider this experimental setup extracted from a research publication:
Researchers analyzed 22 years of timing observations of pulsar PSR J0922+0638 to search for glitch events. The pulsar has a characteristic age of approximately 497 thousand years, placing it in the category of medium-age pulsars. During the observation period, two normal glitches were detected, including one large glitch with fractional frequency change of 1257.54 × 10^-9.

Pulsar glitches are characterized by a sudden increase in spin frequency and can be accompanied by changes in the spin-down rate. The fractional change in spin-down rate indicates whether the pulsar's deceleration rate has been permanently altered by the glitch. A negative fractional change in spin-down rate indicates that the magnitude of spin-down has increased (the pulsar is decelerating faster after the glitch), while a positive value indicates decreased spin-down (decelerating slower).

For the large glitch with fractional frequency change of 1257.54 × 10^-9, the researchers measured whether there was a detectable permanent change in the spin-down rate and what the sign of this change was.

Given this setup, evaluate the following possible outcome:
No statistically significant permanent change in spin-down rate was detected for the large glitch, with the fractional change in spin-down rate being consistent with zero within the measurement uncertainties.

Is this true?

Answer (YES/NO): NO